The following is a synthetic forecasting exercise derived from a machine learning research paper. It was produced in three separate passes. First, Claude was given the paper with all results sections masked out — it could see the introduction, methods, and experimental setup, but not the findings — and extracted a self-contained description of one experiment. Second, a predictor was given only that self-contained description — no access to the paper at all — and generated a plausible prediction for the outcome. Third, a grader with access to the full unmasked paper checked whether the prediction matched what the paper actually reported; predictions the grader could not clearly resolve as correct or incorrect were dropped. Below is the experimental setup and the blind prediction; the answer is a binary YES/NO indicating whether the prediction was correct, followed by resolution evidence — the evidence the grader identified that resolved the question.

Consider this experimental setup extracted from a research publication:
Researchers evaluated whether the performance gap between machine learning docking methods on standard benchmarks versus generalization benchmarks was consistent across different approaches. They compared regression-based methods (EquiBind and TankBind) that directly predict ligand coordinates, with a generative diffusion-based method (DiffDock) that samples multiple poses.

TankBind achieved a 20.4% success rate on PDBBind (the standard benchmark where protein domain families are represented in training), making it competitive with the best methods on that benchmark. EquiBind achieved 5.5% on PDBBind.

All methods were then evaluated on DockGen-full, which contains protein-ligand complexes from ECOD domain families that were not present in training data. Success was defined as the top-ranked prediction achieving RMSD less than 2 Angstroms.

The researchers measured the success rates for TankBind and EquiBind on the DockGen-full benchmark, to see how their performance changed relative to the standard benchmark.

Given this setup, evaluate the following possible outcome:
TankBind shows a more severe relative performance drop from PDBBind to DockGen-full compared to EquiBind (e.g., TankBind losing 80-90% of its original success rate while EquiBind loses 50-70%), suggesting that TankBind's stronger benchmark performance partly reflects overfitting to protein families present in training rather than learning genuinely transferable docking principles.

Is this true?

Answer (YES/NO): NO